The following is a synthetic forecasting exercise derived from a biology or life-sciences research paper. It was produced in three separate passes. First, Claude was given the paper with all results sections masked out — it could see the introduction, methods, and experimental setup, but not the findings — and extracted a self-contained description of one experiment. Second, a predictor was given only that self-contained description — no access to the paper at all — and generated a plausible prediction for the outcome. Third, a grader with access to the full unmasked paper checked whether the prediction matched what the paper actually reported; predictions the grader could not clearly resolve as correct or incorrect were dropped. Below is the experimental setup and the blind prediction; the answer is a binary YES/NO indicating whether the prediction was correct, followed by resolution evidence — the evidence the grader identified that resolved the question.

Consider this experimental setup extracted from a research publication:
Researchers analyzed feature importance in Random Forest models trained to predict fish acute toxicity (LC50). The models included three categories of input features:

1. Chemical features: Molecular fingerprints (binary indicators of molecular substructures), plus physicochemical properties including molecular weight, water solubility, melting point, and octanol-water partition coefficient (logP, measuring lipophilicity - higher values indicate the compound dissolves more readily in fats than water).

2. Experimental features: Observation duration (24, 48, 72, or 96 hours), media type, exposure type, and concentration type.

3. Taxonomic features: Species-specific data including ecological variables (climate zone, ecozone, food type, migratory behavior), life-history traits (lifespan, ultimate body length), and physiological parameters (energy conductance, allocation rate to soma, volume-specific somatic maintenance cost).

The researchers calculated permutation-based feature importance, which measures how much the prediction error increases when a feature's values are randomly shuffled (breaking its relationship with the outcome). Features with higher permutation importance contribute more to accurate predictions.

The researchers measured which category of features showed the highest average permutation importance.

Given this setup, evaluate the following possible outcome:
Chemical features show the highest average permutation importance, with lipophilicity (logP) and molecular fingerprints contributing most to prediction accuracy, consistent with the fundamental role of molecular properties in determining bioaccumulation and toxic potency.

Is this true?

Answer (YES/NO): NO